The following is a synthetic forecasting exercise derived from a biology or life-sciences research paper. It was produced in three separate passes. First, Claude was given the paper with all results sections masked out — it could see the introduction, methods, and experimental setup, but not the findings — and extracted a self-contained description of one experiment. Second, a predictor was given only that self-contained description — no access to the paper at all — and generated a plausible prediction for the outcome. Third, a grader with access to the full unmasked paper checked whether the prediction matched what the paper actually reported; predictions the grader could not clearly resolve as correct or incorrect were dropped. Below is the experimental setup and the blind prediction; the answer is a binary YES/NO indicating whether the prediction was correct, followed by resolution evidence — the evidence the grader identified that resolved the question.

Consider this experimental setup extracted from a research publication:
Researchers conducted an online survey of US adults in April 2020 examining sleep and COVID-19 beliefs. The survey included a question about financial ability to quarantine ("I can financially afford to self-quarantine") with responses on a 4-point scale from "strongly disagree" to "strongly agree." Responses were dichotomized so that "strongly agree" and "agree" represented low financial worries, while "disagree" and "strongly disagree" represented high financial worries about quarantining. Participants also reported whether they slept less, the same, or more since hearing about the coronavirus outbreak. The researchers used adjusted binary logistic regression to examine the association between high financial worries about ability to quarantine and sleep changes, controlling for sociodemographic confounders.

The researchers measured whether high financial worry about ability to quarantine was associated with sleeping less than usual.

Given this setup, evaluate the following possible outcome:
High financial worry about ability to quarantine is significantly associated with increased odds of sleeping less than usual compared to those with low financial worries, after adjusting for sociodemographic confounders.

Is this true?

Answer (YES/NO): NO